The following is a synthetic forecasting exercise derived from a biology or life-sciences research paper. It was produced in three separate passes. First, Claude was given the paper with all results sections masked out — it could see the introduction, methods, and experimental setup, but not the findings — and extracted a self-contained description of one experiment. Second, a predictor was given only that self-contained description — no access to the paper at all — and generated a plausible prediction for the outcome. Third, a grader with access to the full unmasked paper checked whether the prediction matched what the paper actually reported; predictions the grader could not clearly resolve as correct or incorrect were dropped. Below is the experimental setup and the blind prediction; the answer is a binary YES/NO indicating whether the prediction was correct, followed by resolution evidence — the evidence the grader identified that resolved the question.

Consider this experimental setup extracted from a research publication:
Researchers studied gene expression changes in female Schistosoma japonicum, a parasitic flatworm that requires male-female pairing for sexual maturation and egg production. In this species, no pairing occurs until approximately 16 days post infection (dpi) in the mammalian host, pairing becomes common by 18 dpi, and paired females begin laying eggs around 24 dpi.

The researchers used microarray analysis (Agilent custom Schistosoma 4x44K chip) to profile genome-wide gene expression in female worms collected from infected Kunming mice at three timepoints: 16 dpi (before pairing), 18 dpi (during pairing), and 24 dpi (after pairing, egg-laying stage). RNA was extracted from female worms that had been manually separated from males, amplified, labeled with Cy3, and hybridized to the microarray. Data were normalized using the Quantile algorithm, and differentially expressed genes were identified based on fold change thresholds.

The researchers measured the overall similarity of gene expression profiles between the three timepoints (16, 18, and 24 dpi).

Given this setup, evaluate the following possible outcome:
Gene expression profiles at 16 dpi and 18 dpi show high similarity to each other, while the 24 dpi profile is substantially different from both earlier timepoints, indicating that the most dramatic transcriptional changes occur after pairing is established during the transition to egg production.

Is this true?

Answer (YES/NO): YES